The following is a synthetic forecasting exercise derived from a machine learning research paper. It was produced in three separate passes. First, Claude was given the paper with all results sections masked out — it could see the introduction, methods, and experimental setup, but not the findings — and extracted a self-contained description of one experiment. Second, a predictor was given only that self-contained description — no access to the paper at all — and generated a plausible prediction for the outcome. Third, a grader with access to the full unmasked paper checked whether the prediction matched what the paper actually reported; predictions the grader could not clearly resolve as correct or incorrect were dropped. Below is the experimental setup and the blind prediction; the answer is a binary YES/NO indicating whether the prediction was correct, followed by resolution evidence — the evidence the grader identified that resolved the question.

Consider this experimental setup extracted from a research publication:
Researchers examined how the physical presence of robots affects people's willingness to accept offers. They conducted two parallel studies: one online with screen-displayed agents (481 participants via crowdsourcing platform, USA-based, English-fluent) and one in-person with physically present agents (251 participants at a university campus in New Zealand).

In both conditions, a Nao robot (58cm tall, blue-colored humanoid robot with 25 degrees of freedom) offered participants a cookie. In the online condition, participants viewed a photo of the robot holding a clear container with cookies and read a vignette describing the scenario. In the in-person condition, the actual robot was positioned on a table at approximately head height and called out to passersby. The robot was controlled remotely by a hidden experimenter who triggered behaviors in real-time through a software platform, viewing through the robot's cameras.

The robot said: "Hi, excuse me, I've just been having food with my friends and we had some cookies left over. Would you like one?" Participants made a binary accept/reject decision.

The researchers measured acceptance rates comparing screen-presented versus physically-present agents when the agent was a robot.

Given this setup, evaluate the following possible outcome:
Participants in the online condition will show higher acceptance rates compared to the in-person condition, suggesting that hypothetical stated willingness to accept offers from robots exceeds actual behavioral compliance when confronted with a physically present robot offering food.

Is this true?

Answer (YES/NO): NO